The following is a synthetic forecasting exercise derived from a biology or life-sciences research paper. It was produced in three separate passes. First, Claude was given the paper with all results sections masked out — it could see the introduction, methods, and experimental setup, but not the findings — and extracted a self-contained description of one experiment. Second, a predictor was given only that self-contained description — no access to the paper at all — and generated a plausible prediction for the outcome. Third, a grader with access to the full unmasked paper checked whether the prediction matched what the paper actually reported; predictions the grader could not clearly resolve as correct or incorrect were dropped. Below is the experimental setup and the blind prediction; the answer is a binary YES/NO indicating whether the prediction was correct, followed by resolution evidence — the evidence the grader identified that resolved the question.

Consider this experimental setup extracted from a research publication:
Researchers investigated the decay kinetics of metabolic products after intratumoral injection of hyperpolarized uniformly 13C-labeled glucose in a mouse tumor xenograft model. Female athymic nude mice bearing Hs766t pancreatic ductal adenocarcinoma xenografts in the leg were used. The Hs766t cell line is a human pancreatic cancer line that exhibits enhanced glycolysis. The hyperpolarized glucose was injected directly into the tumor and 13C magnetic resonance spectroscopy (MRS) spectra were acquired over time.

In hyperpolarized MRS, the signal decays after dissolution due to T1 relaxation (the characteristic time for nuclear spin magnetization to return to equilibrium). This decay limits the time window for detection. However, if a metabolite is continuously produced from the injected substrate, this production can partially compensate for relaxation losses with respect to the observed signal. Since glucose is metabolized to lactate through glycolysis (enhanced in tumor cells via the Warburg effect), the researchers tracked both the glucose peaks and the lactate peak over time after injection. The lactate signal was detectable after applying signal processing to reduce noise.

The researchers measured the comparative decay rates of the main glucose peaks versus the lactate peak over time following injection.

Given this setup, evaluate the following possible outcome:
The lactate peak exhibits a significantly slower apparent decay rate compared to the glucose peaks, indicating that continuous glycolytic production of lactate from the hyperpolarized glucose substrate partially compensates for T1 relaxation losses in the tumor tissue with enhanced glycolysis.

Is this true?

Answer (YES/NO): YES